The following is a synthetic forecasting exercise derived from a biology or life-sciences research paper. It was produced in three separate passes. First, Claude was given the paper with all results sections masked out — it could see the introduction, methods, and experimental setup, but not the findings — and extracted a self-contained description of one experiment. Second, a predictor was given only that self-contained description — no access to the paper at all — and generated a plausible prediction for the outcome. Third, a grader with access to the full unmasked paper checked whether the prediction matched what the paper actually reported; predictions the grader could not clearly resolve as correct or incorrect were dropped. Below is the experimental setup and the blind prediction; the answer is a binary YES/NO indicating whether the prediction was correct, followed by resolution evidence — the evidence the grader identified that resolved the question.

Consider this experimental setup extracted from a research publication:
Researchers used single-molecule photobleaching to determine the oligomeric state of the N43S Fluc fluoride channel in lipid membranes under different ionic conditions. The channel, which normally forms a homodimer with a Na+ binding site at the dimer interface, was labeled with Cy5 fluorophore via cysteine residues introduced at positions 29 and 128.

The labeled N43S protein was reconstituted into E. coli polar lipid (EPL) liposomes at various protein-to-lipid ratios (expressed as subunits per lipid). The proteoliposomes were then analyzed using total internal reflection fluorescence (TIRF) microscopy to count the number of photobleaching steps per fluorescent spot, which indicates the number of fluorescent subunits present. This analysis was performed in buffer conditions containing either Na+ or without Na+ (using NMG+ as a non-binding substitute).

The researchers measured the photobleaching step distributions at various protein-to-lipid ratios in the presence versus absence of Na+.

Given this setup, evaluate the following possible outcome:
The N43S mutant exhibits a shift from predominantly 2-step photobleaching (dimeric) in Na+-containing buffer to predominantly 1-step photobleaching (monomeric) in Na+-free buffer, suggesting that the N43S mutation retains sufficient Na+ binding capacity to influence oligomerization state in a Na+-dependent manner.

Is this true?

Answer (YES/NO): NO